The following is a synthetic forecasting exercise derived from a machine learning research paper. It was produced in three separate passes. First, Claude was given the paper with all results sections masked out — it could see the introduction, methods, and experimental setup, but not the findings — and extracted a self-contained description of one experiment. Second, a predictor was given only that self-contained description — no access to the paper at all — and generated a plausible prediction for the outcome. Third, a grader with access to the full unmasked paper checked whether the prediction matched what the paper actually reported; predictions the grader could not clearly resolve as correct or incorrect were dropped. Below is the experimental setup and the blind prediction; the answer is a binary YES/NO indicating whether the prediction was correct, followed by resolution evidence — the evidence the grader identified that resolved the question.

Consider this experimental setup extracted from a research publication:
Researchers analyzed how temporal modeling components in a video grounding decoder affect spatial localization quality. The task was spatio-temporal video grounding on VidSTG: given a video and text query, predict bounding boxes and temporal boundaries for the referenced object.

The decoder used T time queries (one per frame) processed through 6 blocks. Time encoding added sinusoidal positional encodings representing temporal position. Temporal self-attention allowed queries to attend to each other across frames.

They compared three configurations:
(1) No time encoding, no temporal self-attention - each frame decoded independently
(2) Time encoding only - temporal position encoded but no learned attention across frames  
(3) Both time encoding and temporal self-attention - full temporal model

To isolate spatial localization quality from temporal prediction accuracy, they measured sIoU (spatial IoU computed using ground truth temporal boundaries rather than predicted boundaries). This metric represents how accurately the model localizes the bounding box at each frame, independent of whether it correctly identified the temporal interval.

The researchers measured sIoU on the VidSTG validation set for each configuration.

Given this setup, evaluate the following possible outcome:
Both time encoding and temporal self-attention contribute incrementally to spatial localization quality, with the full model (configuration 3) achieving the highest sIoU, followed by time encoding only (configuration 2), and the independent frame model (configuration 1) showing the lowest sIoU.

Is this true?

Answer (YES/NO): NO